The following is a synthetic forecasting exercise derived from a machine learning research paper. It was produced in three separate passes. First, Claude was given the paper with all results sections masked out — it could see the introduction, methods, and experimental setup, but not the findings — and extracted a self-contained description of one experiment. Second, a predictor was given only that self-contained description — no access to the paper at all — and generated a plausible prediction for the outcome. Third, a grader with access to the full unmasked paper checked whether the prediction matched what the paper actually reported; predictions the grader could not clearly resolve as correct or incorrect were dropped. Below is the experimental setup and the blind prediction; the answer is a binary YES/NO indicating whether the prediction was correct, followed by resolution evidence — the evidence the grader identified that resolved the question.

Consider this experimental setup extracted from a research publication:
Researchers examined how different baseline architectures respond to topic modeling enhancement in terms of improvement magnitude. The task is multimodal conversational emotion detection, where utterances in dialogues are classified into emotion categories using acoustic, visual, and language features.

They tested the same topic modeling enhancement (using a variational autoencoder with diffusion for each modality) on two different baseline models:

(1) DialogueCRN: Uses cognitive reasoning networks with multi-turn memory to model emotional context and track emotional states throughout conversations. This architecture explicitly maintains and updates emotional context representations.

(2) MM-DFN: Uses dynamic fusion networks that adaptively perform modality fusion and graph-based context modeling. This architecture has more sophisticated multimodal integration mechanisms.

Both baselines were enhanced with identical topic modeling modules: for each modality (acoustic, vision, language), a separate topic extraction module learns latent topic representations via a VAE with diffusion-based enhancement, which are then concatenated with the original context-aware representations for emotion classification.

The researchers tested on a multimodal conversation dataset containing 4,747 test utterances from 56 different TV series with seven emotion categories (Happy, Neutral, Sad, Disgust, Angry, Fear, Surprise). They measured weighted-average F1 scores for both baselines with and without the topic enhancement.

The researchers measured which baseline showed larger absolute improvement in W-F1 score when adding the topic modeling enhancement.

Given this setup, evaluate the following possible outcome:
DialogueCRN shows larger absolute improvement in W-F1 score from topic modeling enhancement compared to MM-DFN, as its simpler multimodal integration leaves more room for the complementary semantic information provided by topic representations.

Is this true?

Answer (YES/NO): YES